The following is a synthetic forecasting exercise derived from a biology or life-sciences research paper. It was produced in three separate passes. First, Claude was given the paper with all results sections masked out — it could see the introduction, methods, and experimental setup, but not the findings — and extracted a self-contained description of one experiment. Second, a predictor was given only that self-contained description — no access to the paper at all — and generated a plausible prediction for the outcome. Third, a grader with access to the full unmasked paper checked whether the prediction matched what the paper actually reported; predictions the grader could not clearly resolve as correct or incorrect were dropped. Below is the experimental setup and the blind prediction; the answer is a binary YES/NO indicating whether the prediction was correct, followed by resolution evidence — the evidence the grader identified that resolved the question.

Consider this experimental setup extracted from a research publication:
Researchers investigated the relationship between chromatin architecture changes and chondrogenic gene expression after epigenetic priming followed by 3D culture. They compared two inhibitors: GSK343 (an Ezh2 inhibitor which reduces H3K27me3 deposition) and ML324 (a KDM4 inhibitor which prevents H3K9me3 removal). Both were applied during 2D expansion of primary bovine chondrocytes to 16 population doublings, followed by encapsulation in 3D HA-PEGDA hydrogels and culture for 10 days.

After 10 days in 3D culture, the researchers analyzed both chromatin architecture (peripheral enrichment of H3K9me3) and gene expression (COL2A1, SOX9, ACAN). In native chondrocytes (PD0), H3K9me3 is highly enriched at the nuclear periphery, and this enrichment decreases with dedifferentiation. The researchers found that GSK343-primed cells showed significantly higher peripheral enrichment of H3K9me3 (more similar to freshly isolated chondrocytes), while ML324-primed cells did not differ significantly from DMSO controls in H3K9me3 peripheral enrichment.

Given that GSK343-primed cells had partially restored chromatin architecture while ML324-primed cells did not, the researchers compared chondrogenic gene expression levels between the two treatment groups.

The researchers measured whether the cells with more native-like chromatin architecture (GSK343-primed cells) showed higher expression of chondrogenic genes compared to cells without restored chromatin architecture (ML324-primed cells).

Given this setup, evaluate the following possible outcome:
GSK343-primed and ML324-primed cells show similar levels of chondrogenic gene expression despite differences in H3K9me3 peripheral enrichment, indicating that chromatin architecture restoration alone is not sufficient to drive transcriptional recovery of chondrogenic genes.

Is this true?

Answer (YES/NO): NO